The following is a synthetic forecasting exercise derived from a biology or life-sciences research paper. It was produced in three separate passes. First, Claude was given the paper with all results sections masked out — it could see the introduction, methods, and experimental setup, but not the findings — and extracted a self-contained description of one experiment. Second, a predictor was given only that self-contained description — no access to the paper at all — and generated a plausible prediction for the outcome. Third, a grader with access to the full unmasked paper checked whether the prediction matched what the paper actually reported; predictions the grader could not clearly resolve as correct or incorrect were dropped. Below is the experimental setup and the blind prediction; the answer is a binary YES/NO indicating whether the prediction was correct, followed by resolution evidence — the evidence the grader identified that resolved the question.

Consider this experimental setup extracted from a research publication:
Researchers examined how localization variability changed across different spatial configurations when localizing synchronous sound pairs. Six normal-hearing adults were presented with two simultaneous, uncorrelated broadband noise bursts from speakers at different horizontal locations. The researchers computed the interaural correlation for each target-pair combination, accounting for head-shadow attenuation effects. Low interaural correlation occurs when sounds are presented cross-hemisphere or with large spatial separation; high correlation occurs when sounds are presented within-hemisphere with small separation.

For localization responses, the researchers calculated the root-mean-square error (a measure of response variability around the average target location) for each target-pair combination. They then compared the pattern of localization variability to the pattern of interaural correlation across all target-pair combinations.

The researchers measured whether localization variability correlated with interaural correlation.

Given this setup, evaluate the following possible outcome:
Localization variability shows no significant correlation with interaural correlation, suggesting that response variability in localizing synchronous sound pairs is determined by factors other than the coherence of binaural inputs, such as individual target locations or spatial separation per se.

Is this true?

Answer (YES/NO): NO